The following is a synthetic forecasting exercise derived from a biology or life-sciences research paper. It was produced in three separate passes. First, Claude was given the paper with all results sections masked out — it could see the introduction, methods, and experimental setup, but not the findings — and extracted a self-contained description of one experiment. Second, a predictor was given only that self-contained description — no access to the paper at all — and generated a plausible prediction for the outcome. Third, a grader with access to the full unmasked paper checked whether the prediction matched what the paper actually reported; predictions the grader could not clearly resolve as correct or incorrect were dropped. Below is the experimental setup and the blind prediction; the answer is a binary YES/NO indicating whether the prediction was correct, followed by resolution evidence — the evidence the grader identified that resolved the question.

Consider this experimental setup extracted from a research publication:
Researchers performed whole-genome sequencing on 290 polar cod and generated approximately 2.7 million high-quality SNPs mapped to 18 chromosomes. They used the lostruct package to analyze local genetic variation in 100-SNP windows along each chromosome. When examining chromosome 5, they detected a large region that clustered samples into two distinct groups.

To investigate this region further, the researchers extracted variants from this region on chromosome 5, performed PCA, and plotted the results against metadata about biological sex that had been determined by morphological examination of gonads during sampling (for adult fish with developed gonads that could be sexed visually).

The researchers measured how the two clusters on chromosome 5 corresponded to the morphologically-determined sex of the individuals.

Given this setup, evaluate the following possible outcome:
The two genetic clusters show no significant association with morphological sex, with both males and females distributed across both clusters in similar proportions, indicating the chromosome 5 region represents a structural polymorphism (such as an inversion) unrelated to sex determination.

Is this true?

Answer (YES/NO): NO